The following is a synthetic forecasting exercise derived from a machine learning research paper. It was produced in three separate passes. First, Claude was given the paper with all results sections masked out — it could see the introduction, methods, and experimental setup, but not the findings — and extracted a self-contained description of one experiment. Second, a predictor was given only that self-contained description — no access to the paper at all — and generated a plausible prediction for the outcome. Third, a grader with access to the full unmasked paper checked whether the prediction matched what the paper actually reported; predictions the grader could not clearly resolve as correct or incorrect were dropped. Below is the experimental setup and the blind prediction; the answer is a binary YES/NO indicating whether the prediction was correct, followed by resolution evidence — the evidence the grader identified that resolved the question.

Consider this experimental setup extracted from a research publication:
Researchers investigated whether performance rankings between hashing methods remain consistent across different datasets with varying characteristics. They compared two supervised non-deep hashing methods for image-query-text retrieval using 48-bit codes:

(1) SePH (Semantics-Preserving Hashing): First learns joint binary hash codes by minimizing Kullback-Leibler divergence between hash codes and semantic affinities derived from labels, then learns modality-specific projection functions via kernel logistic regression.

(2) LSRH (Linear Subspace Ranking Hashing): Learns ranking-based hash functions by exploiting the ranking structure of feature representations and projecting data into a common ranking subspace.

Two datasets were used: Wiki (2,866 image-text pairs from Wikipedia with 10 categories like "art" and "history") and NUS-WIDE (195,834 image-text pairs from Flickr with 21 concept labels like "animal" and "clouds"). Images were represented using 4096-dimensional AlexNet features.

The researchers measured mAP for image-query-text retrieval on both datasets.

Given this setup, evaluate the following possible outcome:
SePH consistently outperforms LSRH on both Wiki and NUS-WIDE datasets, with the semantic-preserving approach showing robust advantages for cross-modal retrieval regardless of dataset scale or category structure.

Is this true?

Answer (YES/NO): NO